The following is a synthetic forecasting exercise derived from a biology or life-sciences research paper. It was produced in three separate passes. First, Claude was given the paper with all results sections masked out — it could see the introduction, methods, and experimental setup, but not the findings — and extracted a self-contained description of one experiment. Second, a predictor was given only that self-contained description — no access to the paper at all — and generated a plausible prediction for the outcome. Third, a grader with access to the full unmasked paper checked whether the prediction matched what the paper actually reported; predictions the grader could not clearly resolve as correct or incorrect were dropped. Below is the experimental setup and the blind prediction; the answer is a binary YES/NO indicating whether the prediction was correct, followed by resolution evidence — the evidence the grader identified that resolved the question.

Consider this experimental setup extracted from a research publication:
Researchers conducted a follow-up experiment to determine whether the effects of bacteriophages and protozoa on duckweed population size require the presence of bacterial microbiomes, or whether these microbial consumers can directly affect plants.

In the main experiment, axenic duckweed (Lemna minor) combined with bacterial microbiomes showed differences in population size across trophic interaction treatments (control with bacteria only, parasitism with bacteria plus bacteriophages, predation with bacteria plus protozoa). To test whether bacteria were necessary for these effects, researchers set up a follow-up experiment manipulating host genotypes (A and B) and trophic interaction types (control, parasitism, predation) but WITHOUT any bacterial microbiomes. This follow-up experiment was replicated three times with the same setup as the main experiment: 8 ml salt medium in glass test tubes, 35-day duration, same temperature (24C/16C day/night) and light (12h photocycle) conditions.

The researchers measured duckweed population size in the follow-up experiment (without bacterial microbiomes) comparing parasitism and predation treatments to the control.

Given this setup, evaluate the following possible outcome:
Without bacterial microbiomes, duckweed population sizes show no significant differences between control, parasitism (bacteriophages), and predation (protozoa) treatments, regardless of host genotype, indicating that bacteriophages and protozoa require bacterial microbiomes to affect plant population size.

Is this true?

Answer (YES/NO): YES